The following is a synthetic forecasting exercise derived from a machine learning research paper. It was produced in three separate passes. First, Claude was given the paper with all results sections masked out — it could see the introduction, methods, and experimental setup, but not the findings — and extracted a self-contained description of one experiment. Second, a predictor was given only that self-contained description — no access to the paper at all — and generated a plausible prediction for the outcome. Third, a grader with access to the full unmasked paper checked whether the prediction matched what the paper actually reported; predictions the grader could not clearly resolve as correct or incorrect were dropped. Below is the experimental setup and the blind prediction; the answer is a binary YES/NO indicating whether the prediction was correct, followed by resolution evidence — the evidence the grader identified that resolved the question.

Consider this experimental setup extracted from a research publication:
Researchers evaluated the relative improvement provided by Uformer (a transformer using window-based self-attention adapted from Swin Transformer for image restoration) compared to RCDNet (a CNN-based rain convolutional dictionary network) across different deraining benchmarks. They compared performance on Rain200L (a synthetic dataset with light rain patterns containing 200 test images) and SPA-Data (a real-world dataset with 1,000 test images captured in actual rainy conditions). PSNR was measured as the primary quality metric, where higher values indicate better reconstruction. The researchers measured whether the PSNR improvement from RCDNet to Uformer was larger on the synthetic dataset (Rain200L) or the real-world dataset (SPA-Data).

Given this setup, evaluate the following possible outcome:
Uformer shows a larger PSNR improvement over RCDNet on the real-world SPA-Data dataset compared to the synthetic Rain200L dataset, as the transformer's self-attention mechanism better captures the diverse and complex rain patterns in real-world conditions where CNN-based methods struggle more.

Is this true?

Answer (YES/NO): YES